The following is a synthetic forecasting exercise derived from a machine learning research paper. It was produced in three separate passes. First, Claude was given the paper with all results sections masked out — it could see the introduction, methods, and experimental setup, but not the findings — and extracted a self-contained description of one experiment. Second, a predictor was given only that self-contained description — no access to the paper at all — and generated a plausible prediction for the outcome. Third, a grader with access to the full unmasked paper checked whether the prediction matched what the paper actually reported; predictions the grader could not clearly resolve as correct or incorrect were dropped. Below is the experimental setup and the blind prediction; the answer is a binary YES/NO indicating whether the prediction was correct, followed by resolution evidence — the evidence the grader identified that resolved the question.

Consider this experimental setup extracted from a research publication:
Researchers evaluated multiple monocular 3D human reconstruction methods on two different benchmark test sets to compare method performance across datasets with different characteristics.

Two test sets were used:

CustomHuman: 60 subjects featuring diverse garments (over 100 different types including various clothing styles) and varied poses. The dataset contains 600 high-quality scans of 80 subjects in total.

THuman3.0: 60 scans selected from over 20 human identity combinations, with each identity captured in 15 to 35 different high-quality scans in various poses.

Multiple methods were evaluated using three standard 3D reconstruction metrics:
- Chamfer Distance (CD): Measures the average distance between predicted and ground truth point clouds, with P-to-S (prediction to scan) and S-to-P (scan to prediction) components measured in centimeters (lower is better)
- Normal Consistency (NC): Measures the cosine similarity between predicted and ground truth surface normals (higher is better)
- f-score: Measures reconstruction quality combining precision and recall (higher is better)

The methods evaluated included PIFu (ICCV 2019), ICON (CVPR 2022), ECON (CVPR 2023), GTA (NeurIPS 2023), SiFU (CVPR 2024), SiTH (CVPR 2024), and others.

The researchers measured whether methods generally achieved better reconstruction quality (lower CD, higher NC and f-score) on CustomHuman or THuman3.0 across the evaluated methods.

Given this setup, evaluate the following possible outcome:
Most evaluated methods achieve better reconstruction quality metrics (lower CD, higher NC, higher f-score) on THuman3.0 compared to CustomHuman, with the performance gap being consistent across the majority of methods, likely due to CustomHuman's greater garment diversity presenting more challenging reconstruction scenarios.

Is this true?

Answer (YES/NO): NO